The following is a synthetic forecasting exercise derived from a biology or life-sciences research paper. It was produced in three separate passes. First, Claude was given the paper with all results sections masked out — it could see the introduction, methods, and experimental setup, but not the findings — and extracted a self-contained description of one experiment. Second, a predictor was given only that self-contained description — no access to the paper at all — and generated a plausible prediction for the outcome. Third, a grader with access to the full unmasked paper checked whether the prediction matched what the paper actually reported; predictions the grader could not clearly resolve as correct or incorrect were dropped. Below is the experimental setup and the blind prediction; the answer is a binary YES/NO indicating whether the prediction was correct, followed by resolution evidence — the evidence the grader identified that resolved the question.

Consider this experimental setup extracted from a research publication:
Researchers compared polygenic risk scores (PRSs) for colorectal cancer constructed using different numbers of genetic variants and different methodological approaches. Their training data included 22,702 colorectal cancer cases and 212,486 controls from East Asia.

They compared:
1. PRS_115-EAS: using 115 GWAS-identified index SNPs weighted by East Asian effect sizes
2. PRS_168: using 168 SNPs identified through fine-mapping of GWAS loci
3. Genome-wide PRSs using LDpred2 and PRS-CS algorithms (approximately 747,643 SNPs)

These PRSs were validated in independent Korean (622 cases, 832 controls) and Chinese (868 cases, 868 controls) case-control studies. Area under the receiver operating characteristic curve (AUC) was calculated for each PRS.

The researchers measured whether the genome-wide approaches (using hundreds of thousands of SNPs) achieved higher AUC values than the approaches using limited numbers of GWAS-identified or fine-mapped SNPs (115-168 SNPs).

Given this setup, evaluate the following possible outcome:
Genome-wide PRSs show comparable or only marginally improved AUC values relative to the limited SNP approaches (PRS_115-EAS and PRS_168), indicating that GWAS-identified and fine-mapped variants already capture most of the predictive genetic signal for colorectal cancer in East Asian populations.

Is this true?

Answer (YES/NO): NO